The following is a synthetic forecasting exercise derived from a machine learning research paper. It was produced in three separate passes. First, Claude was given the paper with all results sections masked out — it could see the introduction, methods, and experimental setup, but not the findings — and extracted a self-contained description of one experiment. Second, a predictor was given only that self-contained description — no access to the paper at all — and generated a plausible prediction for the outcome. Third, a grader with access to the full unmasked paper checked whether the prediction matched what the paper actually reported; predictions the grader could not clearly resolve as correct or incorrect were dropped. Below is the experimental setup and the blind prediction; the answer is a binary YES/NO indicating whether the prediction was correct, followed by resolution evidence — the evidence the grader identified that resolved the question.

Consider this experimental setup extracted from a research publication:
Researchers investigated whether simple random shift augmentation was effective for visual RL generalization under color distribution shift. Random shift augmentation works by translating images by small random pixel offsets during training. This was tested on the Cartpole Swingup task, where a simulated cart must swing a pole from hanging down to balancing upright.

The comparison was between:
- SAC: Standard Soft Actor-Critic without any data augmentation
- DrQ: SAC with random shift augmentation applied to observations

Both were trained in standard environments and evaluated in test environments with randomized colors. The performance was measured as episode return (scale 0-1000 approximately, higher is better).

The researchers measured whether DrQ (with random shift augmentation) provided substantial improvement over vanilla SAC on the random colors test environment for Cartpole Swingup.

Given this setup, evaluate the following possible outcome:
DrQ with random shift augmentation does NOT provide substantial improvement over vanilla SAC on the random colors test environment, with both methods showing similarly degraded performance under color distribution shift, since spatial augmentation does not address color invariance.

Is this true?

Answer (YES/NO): NO